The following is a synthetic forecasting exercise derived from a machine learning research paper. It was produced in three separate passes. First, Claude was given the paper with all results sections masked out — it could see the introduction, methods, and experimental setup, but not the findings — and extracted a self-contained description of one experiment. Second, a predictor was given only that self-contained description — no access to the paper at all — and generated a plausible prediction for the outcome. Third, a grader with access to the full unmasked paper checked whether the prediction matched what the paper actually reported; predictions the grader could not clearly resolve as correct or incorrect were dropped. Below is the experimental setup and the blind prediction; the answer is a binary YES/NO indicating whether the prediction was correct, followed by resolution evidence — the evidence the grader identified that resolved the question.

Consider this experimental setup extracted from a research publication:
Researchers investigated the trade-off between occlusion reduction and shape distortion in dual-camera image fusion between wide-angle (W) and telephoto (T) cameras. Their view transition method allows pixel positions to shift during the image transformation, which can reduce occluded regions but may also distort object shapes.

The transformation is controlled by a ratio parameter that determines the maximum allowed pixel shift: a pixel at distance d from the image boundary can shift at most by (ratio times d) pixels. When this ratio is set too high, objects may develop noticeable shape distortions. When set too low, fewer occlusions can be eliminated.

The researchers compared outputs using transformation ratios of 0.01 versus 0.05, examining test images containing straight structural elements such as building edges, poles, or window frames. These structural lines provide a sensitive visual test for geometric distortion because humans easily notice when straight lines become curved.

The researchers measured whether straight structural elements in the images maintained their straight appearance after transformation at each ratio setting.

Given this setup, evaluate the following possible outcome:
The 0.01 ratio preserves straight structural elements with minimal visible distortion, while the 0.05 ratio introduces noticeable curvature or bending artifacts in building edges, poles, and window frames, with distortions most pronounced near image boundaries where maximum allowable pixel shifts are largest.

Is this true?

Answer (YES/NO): NO